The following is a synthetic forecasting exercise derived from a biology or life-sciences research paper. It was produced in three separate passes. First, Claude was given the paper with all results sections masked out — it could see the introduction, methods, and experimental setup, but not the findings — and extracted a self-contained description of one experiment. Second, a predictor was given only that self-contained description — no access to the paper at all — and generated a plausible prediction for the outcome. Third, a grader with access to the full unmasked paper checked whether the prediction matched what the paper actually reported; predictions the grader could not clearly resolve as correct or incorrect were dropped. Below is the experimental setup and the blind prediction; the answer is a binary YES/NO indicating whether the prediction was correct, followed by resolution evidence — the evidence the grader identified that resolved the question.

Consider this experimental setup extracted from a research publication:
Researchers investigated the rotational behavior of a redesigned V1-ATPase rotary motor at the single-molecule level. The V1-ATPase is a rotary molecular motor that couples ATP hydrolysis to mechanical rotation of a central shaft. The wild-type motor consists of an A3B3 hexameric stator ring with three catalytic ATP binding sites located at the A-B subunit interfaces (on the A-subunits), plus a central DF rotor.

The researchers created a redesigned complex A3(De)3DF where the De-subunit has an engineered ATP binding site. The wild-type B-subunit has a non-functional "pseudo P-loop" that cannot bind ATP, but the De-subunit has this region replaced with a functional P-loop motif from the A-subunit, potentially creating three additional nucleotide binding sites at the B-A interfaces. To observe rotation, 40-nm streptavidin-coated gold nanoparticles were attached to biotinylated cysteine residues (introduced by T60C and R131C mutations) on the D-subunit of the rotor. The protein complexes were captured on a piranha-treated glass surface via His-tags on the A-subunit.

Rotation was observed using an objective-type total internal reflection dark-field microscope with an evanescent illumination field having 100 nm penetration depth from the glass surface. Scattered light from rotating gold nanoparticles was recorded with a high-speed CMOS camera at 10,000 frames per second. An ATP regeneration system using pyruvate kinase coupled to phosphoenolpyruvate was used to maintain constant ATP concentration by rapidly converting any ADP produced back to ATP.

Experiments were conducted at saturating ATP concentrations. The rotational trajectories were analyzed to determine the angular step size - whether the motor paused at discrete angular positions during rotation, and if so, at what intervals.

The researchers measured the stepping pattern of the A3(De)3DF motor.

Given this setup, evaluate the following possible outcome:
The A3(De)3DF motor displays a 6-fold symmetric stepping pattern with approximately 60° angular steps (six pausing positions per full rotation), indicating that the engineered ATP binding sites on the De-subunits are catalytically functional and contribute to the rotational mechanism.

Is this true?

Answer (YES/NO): NO